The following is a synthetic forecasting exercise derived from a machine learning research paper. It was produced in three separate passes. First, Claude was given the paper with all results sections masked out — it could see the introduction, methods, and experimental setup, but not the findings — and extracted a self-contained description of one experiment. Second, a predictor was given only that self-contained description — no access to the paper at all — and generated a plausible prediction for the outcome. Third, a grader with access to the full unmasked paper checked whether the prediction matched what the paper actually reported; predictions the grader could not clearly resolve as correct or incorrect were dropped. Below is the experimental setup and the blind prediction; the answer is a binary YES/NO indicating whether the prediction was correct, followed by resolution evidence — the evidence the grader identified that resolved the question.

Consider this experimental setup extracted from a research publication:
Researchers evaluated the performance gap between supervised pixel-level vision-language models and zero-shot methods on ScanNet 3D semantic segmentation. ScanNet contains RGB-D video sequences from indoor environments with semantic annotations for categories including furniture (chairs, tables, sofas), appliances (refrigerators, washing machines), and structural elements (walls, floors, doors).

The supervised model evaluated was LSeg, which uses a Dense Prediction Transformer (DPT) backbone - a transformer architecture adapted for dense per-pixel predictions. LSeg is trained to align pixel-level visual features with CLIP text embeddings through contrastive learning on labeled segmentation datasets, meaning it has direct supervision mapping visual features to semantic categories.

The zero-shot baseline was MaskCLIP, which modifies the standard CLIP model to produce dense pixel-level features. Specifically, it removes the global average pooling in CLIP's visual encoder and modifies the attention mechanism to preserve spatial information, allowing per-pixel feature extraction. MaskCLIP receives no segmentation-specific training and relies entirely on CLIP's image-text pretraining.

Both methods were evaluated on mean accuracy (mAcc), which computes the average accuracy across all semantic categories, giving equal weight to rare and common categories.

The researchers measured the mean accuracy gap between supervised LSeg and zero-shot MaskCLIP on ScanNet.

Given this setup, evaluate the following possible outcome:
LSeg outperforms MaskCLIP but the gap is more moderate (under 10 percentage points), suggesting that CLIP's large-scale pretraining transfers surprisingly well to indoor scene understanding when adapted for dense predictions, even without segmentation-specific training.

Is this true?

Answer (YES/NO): NO